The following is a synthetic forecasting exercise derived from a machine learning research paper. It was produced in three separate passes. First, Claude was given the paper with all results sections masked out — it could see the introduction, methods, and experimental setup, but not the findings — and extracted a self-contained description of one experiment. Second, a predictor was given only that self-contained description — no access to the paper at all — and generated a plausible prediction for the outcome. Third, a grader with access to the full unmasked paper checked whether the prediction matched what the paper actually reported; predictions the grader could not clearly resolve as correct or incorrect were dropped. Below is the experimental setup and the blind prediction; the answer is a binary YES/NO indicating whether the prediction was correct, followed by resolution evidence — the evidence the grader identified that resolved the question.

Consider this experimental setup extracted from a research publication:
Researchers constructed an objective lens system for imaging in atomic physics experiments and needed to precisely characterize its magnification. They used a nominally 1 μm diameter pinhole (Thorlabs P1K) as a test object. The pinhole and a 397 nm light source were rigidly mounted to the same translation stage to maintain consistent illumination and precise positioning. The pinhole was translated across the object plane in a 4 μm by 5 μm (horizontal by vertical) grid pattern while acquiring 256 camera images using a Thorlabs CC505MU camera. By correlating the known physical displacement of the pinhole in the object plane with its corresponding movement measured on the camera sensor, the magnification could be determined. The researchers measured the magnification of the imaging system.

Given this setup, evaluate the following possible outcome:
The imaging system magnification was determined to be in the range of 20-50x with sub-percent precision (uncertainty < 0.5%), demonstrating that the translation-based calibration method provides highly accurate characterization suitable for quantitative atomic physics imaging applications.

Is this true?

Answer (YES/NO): NO